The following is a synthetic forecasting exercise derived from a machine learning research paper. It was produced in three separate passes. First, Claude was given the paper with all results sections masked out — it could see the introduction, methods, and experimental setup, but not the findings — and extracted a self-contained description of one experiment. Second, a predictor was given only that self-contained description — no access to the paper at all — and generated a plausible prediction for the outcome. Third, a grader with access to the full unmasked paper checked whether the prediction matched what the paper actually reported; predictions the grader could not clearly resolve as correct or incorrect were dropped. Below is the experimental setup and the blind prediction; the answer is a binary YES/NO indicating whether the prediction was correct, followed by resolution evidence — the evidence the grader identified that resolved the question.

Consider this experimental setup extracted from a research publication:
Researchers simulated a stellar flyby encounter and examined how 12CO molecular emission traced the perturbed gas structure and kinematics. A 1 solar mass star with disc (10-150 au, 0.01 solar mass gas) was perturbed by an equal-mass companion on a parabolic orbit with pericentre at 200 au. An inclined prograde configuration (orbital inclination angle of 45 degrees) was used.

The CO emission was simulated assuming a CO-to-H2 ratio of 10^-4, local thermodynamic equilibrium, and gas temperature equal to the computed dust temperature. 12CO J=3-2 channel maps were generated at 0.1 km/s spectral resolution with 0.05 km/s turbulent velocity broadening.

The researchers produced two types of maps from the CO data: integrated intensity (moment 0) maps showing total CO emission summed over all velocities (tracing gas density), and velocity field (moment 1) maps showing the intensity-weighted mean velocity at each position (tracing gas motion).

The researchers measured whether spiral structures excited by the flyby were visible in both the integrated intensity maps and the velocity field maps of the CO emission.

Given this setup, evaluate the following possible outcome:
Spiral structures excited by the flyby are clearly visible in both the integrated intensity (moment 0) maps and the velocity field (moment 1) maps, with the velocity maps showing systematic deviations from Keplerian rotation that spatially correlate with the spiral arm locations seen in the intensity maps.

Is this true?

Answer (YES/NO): NO